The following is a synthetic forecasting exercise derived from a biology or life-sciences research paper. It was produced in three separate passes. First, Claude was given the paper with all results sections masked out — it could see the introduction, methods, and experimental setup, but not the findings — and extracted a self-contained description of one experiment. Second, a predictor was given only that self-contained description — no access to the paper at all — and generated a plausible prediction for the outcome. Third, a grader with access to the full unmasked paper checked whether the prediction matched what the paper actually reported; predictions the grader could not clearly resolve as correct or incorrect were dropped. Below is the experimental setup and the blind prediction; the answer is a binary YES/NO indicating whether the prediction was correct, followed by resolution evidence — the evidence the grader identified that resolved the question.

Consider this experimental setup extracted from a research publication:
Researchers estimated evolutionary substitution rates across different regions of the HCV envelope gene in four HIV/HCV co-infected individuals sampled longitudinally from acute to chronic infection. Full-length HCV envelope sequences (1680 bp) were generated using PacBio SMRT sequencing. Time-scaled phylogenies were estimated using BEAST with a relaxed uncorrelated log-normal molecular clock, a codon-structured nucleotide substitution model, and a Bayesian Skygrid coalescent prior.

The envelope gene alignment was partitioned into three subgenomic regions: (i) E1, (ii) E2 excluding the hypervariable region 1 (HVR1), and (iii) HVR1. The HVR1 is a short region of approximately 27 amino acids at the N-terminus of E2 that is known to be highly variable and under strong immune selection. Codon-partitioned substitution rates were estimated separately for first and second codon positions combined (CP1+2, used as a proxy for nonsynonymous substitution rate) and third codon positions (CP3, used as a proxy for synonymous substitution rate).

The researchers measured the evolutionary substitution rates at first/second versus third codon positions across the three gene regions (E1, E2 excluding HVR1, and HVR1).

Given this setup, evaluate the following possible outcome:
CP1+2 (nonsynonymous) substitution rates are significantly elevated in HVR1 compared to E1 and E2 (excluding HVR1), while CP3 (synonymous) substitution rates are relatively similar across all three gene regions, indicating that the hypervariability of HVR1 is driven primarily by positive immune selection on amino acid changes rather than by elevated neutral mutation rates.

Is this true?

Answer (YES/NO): YES